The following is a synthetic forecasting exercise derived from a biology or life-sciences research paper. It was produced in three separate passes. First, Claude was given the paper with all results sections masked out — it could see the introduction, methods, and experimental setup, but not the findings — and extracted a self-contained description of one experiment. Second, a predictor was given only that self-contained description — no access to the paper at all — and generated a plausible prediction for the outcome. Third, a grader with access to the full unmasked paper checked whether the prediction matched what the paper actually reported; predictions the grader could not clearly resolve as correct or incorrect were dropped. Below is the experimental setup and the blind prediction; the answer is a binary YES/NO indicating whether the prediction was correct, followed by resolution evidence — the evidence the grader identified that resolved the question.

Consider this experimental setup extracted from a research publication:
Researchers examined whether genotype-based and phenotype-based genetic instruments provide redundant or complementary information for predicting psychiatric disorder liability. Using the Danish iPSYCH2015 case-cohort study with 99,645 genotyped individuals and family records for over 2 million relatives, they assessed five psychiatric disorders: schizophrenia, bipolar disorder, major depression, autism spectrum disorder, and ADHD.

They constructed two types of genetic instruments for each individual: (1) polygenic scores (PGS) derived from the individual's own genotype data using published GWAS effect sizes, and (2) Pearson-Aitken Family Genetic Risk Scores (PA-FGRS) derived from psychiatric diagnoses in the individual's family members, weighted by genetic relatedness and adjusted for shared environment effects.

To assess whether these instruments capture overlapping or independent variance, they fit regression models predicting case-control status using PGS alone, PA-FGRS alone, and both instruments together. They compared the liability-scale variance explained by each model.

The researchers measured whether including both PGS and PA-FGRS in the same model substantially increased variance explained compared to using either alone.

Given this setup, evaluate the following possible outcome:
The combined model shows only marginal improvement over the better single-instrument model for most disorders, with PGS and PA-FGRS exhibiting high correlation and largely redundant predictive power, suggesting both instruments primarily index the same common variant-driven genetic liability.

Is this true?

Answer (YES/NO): NO